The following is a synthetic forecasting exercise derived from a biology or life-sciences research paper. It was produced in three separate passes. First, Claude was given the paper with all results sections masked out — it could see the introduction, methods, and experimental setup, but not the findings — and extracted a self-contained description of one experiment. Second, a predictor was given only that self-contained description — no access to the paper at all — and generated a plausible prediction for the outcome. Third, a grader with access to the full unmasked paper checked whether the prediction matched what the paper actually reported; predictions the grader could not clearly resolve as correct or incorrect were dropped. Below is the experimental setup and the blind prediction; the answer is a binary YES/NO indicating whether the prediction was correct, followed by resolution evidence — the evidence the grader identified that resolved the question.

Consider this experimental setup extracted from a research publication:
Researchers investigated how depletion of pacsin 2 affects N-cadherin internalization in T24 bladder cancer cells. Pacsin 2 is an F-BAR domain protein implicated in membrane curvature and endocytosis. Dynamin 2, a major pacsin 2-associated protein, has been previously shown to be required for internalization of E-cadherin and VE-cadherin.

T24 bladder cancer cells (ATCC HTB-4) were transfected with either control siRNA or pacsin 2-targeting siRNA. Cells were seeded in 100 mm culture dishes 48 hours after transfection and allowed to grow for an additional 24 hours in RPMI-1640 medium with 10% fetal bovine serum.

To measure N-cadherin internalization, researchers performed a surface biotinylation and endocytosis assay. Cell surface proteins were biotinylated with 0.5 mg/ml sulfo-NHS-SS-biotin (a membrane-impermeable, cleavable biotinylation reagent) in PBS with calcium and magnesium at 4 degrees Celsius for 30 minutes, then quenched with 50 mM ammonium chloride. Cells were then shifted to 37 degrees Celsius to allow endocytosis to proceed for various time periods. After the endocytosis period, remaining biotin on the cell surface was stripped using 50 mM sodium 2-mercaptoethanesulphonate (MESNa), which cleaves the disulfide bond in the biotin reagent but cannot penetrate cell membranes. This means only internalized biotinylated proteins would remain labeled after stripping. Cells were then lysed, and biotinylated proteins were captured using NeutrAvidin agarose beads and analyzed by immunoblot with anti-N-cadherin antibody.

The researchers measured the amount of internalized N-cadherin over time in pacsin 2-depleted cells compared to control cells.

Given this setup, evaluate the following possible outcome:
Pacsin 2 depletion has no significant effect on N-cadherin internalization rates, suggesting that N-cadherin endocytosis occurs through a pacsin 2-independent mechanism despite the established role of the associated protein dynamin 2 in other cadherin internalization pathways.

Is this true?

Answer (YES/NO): NO